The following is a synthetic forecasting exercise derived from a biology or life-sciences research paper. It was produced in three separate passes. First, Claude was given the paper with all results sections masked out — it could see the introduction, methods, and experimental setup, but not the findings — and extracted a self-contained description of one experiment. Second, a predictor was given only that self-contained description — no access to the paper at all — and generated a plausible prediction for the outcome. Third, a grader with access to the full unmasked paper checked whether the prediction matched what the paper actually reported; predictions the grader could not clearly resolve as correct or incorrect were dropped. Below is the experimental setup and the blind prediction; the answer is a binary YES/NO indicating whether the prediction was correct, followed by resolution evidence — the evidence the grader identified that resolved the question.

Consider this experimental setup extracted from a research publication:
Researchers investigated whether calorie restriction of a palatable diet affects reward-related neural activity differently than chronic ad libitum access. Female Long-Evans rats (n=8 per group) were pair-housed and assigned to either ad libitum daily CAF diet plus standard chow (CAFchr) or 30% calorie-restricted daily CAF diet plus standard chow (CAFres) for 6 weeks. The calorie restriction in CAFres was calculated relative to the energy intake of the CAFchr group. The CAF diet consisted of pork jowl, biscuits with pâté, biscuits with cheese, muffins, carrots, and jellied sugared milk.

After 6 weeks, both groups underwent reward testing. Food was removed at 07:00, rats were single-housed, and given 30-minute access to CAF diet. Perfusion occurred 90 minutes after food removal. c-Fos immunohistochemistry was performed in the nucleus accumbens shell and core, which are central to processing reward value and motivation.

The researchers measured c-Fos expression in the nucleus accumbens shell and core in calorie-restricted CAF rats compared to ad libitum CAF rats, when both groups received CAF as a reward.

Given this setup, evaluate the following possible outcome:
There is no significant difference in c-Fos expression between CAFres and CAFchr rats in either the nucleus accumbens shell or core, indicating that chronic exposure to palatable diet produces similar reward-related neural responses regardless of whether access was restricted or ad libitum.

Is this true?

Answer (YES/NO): YES